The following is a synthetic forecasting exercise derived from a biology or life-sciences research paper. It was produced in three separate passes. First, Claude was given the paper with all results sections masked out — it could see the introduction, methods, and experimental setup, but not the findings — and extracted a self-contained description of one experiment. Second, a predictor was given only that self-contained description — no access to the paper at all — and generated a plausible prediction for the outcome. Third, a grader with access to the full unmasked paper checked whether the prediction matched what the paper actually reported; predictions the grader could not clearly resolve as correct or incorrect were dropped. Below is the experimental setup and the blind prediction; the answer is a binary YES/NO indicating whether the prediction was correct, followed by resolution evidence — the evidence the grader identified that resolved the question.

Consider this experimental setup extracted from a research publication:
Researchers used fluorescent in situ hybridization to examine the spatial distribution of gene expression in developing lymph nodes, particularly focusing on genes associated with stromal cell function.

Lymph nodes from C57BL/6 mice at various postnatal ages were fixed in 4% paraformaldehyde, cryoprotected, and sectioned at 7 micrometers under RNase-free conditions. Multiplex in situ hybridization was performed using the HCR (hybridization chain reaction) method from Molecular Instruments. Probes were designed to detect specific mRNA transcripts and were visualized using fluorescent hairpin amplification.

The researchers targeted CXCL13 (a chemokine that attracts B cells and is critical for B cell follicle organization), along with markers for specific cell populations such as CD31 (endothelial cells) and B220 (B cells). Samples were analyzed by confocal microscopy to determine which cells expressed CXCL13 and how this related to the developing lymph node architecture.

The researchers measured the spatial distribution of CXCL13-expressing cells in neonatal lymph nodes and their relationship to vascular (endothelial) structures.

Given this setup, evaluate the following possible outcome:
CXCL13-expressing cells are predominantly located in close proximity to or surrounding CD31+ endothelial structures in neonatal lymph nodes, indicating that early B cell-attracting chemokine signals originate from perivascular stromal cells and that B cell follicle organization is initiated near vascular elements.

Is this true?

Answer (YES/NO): NO